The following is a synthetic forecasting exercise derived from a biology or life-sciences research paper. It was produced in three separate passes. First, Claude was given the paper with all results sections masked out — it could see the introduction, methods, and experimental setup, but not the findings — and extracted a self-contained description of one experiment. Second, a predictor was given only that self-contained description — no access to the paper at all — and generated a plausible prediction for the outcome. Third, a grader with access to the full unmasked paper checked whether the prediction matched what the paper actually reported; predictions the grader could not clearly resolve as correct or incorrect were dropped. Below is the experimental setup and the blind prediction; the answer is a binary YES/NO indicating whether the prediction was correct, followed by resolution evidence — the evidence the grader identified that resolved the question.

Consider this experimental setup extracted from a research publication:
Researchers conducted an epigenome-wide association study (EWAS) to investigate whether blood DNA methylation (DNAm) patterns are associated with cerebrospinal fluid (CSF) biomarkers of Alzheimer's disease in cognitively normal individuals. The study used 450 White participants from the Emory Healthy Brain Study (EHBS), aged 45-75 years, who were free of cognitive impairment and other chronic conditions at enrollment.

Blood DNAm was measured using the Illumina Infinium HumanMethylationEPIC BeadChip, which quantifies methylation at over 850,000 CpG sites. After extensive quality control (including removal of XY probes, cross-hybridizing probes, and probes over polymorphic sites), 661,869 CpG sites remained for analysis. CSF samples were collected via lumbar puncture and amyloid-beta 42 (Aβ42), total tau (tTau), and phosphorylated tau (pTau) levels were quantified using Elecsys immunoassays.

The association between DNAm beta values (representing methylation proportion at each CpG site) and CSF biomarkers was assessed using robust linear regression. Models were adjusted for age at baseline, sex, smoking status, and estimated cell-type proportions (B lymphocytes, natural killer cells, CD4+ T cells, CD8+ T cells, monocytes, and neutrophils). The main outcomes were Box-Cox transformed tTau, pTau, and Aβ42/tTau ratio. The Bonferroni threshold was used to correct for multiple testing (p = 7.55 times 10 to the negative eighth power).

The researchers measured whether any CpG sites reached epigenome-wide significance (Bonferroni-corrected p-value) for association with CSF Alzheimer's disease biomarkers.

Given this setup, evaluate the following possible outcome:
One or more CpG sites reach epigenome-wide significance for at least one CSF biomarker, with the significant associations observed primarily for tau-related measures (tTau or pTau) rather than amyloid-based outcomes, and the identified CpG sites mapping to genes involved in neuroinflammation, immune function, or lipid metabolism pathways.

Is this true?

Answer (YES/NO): NO